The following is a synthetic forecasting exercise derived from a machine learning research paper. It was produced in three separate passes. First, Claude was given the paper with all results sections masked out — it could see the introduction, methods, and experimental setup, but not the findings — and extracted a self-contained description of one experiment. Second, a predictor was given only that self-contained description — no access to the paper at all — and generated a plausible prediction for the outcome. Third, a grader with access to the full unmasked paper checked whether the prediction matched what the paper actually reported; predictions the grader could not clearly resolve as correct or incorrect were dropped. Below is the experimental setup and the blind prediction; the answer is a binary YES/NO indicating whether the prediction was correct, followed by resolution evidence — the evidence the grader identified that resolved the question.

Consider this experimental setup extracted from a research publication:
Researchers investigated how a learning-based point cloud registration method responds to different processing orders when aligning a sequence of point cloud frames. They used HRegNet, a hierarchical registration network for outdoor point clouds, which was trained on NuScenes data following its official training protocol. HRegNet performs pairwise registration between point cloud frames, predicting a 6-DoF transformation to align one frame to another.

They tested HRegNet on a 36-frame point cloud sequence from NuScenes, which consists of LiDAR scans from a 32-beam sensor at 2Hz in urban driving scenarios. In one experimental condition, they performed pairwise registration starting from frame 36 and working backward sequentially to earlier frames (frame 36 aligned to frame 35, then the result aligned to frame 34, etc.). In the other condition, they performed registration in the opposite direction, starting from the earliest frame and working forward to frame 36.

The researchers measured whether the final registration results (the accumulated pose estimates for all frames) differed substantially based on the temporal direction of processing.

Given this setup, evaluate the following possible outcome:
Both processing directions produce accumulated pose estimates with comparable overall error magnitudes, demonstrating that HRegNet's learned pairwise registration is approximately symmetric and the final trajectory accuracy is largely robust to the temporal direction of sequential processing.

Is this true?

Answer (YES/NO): NO